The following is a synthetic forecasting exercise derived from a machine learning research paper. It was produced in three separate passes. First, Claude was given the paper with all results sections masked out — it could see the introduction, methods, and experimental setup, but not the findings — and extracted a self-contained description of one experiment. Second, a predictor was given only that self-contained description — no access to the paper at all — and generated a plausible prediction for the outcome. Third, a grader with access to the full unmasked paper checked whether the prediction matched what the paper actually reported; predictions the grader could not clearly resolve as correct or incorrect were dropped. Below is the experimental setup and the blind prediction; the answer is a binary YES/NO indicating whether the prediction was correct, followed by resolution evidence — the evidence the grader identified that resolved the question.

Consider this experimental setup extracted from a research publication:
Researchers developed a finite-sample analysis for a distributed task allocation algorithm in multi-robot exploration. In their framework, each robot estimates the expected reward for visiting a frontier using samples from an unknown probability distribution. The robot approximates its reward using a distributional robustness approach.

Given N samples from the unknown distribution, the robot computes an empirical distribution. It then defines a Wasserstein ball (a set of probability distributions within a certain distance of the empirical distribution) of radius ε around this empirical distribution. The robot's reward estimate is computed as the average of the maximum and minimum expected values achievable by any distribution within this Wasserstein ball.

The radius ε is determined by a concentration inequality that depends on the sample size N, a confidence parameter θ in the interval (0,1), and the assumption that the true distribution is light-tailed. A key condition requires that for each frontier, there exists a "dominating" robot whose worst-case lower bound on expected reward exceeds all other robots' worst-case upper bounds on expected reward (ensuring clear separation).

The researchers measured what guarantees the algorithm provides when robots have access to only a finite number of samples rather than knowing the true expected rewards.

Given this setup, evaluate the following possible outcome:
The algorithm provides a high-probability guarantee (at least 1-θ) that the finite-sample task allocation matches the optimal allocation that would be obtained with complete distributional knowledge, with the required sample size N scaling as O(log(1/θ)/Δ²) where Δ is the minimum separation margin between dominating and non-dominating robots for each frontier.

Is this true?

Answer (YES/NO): NO